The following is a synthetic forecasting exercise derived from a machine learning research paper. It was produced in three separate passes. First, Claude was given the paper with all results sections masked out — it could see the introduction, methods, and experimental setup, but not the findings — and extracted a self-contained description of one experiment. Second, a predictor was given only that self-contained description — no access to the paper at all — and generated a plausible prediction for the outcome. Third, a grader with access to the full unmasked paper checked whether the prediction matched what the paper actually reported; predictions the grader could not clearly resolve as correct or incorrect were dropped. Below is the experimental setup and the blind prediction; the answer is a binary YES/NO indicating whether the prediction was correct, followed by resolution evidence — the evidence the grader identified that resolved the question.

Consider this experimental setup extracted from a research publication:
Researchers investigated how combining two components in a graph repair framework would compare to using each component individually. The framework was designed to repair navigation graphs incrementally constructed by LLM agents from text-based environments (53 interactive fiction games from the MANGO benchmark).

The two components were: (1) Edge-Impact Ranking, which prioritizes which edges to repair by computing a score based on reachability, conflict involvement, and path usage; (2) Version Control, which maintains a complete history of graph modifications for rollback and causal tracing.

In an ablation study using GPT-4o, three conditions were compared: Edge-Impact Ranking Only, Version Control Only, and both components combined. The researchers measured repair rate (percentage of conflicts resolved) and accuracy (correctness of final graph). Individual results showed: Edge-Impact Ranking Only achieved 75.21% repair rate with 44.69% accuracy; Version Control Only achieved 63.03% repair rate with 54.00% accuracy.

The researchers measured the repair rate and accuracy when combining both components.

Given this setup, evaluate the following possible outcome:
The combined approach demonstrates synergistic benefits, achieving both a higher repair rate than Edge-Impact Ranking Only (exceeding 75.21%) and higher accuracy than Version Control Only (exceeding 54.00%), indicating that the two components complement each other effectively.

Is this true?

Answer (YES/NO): NO